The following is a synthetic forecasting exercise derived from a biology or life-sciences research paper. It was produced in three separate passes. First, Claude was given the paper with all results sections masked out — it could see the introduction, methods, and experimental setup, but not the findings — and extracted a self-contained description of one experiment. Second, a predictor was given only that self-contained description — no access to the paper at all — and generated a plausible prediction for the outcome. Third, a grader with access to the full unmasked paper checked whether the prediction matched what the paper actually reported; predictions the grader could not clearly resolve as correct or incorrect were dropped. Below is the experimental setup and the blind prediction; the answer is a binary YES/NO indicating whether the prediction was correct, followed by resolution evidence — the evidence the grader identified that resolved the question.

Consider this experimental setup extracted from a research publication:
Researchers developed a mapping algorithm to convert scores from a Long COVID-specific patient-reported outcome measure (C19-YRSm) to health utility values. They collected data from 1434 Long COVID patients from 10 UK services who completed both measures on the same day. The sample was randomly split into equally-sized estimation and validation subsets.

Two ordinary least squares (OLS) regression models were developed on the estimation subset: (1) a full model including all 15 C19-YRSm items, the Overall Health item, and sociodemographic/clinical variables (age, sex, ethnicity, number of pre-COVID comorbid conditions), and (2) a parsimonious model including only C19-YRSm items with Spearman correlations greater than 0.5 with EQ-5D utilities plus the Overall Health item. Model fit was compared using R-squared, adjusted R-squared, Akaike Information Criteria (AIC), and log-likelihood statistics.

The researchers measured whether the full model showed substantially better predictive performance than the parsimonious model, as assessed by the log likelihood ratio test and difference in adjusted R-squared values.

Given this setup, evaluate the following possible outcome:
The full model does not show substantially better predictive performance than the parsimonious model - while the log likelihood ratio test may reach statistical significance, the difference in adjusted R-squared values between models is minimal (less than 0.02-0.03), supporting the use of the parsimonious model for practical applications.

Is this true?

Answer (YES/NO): NO